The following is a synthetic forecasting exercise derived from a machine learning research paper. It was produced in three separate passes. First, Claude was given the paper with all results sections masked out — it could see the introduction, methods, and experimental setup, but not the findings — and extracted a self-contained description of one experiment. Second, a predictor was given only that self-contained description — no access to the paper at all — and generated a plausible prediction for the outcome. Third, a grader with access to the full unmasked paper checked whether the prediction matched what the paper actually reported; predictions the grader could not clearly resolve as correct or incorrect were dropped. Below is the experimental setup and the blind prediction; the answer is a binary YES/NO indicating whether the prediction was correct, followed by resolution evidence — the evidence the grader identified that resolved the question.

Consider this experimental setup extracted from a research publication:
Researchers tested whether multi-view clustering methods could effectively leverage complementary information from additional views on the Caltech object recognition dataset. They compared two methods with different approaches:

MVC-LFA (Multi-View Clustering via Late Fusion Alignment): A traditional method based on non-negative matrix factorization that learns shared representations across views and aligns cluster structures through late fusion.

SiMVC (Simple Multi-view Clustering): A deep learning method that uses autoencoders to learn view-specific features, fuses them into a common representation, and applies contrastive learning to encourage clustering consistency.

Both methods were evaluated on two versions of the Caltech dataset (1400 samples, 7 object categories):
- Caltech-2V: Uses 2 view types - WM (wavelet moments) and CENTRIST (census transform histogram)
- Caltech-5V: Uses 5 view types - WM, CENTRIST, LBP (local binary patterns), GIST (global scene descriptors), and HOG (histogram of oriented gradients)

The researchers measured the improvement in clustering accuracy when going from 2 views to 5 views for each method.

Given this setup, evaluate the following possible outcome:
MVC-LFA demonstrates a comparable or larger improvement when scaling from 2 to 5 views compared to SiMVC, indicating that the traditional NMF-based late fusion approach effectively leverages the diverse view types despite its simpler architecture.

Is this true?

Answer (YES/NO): YES